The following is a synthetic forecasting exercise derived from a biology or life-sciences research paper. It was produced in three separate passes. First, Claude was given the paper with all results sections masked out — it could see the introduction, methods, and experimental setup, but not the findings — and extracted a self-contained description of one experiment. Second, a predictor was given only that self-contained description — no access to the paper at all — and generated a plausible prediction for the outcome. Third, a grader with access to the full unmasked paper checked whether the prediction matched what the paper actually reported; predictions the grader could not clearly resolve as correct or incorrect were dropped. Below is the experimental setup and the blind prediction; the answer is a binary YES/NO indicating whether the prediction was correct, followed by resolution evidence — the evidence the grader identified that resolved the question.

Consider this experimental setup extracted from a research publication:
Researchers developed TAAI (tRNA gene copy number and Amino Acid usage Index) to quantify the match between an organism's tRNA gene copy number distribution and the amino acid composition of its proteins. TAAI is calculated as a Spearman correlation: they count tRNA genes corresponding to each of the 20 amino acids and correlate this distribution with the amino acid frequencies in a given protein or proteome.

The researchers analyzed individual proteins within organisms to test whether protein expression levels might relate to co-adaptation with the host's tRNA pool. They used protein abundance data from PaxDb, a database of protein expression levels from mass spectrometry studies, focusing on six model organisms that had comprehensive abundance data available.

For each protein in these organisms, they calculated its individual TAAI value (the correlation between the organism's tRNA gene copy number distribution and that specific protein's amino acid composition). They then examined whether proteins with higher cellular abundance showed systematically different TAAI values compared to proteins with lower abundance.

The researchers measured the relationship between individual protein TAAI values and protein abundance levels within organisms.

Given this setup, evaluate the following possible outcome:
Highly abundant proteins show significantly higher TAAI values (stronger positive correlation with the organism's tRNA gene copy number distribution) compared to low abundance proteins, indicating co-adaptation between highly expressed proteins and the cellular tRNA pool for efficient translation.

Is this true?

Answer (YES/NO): YES